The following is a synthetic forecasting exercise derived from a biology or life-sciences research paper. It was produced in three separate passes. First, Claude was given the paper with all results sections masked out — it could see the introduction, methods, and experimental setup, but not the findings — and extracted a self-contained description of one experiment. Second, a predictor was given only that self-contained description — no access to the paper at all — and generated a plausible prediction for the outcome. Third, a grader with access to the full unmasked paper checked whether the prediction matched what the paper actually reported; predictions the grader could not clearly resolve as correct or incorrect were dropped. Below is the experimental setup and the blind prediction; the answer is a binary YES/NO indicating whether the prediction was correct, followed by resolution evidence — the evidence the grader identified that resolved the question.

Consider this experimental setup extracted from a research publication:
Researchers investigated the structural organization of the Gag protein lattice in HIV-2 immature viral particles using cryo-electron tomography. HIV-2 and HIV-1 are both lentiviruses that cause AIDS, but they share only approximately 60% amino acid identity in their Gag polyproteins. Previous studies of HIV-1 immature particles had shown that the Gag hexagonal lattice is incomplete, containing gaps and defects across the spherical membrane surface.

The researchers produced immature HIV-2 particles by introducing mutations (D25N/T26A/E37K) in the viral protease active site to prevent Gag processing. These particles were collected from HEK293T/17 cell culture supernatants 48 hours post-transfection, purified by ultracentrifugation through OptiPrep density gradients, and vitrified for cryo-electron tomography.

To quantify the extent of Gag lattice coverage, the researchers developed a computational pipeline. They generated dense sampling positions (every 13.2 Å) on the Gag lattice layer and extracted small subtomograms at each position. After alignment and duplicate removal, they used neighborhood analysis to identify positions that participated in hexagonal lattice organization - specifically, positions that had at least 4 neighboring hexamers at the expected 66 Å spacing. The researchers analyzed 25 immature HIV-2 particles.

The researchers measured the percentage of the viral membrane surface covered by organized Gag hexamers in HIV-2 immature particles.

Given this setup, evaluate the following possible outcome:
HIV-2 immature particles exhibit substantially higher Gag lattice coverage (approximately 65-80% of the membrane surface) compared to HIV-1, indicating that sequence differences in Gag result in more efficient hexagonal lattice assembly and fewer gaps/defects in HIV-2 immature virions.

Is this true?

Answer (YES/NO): YES